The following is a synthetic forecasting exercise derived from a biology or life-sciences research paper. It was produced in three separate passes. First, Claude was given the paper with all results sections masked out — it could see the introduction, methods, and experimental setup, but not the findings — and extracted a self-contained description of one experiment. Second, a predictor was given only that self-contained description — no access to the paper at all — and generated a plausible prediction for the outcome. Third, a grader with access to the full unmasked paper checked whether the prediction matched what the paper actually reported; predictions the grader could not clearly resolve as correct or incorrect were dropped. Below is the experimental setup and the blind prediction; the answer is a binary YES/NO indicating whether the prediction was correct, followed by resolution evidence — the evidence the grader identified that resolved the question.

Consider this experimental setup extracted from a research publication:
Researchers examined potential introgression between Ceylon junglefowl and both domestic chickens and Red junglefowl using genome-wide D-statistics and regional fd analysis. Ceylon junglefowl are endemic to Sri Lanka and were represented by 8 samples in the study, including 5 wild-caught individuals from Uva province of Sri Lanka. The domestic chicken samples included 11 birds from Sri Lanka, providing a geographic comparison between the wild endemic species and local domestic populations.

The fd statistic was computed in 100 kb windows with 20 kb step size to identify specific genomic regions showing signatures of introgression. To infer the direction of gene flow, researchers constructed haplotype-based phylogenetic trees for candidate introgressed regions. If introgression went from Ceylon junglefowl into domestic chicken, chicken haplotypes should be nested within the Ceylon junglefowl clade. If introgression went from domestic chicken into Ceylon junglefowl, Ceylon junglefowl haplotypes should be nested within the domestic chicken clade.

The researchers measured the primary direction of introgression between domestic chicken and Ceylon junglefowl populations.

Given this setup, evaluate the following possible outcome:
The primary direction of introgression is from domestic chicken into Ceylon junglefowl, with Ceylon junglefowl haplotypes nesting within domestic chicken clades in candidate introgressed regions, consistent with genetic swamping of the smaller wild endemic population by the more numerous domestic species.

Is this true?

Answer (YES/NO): NO